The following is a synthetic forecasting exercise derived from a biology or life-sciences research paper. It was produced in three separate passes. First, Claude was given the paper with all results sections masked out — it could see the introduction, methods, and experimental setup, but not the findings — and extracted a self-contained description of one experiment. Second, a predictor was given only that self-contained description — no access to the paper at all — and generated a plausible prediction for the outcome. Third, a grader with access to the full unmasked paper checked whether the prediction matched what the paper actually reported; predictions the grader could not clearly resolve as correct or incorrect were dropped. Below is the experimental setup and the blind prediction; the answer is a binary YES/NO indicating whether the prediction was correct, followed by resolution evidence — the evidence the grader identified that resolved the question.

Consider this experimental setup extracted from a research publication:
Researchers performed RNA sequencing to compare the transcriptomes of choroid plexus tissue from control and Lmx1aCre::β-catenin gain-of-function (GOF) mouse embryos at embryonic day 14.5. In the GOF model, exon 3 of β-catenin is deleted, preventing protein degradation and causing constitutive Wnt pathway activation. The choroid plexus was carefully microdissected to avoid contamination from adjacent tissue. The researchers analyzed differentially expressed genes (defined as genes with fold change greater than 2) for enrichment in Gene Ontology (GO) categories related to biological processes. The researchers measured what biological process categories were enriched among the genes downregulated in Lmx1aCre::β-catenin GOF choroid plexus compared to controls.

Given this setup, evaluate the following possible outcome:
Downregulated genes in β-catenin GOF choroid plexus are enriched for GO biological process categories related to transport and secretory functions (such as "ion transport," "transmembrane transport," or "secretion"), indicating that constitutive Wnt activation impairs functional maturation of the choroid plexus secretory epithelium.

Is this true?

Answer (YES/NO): YES